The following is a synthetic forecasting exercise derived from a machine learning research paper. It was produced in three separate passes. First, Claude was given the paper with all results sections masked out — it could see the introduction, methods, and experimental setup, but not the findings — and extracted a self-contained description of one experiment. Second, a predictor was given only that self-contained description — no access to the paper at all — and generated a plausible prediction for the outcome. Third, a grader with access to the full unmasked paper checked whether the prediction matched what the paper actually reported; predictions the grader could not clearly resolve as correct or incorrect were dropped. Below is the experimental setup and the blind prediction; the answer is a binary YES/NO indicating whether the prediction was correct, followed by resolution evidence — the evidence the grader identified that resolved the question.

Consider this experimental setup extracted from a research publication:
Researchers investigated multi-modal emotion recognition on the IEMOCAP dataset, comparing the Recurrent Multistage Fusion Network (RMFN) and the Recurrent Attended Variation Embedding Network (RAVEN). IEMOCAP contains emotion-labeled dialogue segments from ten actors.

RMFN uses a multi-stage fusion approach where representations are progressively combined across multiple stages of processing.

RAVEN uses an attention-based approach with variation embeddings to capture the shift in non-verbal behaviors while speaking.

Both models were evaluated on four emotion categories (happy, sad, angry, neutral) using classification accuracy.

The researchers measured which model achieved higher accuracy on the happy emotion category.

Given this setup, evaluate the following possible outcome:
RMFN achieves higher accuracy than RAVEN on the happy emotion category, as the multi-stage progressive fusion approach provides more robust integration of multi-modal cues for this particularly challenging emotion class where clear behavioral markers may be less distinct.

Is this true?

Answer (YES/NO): YES